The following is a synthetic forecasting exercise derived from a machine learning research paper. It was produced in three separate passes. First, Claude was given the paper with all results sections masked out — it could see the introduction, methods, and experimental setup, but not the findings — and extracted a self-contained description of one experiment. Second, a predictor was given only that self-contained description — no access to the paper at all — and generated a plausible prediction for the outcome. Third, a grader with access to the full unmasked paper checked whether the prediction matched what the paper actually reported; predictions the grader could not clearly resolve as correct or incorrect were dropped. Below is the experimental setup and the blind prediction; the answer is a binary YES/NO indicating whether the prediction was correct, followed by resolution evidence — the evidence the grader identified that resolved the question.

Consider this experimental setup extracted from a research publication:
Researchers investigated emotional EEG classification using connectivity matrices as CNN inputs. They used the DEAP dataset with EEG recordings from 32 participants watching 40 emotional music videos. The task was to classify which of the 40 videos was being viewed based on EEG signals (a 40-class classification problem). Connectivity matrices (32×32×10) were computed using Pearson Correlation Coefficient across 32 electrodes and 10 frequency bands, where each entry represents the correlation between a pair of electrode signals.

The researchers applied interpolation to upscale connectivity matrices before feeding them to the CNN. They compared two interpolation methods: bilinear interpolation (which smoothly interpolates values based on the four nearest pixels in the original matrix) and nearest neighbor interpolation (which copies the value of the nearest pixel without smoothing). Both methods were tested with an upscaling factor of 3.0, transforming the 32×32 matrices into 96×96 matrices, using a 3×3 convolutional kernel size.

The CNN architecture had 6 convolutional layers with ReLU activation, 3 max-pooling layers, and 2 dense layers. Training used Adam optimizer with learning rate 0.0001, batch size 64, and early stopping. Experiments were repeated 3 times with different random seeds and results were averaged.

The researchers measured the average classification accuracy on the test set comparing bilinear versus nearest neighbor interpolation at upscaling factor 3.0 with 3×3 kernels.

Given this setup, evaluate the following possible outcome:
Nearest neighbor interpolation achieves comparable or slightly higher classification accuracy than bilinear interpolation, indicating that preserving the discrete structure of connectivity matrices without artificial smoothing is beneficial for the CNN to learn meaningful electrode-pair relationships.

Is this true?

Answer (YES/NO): NO